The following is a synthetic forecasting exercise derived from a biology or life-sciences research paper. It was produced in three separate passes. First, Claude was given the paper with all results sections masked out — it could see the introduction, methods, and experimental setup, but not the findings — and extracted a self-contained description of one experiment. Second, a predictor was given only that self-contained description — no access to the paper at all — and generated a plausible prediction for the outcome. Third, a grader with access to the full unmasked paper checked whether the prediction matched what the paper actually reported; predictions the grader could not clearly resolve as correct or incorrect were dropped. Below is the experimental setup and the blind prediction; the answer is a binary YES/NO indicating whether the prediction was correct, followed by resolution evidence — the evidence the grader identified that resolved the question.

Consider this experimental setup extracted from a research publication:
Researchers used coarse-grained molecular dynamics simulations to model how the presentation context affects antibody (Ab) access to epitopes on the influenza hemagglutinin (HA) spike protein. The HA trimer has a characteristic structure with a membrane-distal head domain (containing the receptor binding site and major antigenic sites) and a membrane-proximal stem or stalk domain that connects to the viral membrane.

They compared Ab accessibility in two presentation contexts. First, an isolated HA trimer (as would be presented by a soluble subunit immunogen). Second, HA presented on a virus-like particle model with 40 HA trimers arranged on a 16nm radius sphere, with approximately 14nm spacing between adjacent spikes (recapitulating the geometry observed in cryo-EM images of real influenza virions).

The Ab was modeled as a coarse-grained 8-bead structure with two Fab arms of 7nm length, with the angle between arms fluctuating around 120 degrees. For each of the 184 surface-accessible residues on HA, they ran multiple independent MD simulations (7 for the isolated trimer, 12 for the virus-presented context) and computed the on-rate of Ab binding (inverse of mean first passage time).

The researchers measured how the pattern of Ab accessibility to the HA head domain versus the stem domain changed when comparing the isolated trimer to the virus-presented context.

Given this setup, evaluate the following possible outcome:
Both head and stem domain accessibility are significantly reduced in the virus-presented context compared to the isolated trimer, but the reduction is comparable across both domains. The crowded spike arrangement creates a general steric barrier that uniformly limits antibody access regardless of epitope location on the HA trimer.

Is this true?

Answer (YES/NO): NO